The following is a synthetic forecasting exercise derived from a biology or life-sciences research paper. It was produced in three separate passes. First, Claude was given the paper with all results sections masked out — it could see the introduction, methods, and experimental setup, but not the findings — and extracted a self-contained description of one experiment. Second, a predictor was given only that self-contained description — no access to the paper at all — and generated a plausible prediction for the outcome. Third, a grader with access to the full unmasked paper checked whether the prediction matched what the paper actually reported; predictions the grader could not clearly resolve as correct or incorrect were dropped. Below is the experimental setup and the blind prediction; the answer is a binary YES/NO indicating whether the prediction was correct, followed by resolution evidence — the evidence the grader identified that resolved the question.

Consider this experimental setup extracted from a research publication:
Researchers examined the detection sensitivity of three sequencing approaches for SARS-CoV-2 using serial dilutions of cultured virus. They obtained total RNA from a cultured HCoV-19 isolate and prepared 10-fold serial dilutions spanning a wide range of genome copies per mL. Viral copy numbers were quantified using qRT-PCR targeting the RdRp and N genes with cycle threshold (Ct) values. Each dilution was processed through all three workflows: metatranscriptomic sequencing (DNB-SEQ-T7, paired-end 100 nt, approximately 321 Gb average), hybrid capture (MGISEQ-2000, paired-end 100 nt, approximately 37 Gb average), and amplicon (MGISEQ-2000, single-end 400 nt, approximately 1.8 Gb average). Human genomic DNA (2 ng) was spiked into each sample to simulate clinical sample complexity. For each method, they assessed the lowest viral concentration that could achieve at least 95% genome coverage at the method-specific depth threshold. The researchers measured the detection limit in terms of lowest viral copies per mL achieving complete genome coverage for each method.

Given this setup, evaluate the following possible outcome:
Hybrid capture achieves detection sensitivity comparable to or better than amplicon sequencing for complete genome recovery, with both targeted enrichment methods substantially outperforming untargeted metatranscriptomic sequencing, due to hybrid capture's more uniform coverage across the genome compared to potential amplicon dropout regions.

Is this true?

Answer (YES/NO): NO